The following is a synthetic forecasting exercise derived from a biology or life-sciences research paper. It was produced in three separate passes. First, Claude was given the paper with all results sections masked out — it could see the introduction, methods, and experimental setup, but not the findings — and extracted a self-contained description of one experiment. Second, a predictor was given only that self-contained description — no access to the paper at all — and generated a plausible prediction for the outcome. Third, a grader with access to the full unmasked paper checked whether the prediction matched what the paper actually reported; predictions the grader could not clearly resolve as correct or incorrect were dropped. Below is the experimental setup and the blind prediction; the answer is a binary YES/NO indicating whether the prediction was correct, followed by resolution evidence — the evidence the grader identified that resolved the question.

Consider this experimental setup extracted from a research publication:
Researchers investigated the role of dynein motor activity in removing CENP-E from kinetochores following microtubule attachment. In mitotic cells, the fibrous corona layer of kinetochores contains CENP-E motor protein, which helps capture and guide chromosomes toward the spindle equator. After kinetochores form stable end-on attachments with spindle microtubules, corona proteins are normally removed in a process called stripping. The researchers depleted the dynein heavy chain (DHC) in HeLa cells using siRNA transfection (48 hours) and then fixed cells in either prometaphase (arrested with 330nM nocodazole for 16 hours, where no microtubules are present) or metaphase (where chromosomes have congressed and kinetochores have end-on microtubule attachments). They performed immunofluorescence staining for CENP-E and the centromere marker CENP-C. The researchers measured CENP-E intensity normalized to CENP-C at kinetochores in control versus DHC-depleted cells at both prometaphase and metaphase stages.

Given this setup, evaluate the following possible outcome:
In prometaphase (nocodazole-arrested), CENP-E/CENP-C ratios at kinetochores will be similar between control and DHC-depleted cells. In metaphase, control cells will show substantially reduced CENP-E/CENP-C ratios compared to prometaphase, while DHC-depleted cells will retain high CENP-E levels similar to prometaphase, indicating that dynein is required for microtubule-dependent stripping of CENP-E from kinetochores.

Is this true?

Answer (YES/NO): YES